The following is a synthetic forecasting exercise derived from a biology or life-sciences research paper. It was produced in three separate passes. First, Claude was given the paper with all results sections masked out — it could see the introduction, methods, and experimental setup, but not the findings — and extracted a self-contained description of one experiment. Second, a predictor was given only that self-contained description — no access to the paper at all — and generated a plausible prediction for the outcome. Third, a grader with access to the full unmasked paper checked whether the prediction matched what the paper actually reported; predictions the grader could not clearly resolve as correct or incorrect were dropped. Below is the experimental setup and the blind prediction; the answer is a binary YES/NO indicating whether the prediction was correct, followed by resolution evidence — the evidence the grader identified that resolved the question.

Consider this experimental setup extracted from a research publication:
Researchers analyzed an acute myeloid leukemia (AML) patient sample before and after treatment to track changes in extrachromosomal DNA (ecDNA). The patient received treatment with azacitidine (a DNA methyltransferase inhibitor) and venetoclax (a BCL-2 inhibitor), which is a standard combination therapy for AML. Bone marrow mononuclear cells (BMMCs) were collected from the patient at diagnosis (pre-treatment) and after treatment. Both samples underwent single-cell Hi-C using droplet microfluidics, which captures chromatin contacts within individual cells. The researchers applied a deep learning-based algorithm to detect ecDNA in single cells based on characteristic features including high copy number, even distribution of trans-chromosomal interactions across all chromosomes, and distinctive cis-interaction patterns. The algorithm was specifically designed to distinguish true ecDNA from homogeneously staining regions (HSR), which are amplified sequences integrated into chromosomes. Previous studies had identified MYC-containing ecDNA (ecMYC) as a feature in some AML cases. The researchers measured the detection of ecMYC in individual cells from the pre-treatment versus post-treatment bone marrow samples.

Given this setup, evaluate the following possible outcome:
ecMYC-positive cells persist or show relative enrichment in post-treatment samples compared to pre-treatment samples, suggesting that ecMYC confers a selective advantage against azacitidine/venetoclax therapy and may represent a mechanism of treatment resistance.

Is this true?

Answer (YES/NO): NO